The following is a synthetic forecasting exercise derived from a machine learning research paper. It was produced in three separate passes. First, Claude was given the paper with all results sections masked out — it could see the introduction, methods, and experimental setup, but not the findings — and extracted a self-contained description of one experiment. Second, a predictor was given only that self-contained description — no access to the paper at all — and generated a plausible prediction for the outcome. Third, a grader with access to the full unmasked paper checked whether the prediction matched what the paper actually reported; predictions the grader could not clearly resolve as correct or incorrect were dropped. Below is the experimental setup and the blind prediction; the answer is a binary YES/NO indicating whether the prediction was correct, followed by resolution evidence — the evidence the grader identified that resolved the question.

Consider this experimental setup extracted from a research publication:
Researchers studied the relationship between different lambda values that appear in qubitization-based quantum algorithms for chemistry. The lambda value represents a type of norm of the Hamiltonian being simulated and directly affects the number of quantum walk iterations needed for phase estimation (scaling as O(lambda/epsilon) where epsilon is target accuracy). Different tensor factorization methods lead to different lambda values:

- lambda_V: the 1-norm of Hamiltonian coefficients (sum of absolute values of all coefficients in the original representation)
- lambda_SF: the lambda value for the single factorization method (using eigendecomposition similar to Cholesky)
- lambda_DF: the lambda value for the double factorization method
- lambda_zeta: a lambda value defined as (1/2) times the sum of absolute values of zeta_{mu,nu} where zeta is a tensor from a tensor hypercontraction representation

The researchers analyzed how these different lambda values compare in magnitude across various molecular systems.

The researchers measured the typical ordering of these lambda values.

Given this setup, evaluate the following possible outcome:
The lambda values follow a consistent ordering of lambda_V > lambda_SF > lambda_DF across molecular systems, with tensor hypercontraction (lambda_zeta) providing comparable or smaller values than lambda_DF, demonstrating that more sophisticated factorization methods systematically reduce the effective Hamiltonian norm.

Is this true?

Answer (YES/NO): NO